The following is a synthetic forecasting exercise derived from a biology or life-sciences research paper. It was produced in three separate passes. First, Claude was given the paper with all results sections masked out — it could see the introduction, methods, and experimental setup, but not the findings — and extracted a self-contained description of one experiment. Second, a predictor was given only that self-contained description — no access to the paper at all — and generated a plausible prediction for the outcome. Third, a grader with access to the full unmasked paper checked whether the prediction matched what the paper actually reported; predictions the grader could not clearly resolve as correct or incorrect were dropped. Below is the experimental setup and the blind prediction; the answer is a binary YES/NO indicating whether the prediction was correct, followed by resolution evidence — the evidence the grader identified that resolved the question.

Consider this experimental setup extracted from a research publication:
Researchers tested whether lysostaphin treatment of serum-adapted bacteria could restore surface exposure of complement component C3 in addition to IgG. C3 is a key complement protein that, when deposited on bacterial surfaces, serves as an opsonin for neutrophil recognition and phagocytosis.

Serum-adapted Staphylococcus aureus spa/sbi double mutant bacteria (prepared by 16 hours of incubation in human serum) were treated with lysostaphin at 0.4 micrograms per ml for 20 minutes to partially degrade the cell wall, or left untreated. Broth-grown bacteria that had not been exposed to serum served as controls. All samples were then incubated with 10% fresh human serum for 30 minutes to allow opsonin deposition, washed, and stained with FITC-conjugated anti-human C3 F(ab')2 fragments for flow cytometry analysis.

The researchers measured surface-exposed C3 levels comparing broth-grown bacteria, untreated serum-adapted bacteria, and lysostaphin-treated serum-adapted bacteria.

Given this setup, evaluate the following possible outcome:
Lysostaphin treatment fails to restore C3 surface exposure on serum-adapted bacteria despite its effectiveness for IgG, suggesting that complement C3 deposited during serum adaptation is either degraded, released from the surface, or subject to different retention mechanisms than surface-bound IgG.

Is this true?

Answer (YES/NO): NO